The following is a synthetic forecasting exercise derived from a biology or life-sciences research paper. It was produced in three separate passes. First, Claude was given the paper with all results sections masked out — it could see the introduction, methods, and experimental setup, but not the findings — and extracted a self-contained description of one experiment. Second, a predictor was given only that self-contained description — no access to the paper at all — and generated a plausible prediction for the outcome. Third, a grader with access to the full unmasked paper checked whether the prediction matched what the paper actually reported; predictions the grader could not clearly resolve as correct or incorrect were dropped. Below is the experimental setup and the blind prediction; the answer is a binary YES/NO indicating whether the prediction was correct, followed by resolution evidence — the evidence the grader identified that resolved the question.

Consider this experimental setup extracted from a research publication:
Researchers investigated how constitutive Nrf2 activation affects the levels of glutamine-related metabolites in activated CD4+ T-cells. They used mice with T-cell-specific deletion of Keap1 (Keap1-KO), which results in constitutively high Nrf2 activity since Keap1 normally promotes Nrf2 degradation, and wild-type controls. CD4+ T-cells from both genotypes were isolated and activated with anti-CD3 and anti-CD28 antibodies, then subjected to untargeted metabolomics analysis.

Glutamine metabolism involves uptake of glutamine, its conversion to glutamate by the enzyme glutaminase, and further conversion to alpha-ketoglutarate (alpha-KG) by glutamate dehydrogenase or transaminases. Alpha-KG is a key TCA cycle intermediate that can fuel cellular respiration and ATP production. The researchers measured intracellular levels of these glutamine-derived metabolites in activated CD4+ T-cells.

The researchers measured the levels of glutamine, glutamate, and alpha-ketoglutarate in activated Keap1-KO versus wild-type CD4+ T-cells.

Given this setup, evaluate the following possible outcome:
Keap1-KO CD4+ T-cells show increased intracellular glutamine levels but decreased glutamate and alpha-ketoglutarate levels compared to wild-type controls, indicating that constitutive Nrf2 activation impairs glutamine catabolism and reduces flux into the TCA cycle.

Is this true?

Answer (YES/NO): NO